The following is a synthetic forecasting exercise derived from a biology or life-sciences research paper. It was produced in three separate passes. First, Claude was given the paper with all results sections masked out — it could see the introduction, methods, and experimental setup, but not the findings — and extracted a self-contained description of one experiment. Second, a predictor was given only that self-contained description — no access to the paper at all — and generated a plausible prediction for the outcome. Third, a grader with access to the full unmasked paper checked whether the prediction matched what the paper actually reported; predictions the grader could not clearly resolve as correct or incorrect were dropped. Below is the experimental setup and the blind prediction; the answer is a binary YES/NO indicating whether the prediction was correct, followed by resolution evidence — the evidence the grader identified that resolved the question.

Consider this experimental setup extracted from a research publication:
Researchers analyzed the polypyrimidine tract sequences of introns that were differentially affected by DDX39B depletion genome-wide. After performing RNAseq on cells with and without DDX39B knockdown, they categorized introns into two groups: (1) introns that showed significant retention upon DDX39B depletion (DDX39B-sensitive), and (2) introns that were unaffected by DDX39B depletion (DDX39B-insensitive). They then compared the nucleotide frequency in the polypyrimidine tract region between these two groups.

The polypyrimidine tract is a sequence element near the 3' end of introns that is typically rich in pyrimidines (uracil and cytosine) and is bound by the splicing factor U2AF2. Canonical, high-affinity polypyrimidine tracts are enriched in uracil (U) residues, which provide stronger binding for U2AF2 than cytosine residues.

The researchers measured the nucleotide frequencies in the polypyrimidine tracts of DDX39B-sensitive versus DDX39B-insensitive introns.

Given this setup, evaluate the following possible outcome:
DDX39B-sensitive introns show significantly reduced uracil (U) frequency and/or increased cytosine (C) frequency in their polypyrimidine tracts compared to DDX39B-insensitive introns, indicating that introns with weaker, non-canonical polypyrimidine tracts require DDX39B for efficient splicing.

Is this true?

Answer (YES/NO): YES